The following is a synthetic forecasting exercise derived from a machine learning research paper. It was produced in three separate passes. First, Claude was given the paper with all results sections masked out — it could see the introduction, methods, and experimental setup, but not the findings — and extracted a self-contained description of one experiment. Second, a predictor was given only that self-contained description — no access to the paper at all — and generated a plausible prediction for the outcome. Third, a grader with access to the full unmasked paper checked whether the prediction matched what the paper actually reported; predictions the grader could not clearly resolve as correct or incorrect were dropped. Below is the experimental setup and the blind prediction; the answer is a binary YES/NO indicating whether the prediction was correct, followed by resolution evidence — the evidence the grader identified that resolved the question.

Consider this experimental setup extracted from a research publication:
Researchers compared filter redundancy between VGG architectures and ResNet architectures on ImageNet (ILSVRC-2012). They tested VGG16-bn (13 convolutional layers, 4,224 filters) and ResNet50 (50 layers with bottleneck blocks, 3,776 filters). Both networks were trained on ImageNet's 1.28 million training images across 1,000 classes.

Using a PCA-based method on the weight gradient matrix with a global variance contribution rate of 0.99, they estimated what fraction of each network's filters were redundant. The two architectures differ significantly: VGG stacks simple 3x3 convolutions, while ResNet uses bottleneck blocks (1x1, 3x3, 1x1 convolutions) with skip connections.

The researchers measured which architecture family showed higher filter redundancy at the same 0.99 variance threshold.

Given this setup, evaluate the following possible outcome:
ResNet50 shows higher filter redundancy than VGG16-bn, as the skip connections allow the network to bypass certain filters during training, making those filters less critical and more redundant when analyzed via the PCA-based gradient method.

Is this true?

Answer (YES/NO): YES